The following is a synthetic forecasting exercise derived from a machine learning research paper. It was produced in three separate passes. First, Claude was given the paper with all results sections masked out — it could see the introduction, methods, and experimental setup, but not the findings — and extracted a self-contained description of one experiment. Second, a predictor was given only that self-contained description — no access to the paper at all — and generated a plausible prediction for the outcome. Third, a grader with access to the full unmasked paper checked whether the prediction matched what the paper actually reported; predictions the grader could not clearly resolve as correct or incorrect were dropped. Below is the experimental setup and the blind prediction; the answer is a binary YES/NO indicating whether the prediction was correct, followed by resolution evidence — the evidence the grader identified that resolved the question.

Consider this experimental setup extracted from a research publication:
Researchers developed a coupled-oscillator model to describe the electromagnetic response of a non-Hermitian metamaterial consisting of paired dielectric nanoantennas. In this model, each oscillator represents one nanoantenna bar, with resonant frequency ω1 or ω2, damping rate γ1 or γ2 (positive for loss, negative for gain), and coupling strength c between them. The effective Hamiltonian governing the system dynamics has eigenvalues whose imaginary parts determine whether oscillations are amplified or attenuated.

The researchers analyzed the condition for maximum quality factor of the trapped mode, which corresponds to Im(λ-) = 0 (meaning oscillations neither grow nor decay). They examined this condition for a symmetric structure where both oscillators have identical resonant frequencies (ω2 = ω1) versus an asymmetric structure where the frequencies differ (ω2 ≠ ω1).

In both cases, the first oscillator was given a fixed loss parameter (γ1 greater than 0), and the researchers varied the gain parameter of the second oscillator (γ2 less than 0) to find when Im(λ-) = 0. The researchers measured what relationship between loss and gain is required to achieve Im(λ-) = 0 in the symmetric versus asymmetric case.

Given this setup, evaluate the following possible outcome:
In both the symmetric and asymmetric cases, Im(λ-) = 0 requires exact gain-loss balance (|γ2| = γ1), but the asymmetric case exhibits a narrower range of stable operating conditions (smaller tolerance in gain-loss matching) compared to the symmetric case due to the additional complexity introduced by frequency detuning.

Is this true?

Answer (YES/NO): NO